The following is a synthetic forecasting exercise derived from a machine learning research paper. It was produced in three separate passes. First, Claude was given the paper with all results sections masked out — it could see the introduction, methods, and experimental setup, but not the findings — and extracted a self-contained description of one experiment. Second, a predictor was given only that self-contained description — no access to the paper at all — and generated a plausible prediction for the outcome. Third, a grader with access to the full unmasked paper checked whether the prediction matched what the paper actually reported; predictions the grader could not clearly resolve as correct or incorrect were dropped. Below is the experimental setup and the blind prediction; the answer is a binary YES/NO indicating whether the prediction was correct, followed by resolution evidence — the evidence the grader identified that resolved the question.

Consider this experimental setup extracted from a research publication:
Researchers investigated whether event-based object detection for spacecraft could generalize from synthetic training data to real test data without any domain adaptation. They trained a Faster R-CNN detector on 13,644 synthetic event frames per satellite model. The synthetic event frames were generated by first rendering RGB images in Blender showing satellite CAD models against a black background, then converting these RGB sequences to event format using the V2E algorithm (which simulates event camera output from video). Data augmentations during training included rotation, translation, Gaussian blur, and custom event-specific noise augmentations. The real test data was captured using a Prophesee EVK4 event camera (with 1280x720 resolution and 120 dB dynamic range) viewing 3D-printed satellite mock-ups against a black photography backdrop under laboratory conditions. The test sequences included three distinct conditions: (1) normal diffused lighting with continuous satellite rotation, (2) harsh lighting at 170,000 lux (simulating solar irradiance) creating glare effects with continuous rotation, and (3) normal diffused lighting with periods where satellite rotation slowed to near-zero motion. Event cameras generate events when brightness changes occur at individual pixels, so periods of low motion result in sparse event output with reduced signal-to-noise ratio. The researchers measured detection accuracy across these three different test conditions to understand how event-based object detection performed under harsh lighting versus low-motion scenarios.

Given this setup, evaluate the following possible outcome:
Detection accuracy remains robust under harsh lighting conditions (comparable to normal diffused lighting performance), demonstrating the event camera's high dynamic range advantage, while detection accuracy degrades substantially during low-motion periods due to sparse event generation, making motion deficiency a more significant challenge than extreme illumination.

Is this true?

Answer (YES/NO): YES